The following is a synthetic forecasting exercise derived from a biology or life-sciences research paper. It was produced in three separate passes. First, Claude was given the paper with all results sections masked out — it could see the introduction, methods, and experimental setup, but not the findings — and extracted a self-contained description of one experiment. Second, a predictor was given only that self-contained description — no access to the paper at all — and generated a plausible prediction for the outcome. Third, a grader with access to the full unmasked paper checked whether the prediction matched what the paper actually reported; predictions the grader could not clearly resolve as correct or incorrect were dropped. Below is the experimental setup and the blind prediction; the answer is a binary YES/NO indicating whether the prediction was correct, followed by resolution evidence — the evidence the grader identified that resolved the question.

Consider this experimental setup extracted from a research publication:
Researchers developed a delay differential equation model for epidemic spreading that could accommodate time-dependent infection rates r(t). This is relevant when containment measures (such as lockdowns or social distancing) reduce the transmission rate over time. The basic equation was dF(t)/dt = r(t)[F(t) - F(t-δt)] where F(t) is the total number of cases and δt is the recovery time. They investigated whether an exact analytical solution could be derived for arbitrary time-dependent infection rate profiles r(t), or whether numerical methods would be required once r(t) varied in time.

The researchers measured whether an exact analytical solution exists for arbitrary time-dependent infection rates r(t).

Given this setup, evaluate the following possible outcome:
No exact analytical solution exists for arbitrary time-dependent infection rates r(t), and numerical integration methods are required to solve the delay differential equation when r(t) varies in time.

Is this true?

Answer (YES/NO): NO